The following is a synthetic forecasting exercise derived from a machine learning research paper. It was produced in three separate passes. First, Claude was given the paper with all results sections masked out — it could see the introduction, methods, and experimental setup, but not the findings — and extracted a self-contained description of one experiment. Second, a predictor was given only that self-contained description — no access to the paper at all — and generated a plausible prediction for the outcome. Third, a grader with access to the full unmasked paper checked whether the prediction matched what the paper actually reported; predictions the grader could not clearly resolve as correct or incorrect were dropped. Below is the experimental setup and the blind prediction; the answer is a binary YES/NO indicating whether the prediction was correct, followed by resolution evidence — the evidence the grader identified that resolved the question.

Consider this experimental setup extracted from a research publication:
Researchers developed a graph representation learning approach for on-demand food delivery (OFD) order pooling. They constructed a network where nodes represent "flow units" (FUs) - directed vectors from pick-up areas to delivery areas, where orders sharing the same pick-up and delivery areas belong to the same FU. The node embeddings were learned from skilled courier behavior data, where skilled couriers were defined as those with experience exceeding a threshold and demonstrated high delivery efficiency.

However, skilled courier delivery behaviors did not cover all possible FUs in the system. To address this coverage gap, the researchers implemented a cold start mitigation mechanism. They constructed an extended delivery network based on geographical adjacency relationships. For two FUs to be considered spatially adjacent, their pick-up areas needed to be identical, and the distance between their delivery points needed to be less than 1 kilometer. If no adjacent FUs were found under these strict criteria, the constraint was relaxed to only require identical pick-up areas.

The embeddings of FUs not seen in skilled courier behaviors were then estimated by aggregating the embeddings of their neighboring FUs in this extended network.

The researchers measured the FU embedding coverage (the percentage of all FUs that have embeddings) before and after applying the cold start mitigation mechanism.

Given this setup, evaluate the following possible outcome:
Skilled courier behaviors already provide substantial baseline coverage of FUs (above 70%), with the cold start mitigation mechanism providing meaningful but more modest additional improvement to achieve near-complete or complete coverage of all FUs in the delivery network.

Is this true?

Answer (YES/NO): NO